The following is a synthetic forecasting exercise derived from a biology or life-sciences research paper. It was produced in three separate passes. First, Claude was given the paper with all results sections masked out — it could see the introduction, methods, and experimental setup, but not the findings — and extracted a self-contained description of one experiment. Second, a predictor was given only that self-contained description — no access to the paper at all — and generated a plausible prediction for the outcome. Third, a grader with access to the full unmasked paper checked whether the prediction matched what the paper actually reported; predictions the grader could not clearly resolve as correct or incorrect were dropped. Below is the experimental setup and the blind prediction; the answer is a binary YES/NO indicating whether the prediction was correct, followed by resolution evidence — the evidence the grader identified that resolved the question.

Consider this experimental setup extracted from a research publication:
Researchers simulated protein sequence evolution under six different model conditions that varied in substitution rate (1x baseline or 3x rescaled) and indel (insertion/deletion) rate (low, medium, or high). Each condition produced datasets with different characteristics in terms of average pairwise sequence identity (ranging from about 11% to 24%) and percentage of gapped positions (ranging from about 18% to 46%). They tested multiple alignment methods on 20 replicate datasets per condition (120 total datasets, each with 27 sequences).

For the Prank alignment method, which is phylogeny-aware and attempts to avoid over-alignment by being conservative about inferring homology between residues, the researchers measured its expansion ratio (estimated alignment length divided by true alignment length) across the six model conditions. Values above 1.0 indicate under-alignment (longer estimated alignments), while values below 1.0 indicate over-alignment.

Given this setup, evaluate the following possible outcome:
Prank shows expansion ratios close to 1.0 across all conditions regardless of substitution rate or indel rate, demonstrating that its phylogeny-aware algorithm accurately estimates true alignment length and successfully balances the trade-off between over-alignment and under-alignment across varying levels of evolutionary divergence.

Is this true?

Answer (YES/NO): NO